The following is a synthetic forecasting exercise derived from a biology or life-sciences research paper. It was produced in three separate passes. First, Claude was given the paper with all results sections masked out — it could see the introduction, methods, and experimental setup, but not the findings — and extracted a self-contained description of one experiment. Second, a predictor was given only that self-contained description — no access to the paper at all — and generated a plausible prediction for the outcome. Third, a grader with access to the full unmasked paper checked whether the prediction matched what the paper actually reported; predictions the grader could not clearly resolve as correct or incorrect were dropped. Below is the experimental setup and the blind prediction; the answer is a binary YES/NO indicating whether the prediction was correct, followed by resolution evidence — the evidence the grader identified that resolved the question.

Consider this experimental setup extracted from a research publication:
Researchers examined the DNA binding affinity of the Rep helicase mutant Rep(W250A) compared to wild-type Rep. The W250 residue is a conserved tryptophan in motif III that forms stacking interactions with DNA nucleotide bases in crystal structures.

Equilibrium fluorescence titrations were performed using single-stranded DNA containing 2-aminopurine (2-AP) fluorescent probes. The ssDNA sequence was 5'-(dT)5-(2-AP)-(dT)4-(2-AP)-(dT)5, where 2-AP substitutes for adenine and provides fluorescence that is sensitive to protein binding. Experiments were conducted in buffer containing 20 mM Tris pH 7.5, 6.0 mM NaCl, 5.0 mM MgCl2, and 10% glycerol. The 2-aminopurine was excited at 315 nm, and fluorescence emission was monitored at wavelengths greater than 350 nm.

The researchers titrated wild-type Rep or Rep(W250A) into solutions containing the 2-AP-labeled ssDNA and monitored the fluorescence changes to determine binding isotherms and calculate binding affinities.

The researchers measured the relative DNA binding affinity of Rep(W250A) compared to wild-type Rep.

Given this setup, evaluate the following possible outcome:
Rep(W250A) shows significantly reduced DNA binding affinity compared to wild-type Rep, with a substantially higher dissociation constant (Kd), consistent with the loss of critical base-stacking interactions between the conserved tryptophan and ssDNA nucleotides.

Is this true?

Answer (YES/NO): YES